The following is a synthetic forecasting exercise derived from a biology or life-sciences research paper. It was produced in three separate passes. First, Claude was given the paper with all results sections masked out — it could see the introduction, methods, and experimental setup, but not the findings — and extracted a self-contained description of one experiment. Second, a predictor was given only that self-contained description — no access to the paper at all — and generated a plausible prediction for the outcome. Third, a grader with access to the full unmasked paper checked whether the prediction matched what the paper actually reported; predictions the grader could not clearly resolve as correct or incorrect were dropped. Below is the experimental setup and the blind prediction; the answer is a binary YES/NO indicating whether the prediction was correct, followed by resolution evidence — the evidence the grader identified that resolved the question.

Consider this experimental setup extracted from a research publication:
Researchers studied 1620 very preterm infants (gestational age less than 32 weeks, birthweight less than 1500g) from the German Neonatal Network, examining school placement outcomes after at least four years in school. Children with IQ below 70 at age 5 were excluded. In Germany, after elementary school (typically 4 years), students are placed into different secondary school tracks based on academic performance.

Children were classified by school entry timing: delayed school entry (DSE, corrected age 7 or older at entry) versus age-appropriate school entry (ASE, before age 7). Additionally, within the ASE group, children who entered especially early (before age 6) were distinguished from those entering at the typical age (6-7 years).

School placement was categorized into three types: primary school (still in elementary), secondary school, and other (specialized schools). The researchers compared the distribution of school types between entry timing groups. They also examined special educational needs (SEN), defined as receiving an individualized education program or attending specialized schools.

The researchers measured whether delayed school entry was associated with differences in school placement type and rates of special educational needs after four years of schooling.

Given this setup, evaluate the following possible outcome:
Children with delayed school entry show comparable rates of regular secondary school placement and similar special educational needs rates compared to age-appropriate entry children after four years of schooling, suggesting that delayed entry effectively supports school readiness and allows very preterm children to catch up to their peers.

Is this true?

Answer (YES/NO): NO